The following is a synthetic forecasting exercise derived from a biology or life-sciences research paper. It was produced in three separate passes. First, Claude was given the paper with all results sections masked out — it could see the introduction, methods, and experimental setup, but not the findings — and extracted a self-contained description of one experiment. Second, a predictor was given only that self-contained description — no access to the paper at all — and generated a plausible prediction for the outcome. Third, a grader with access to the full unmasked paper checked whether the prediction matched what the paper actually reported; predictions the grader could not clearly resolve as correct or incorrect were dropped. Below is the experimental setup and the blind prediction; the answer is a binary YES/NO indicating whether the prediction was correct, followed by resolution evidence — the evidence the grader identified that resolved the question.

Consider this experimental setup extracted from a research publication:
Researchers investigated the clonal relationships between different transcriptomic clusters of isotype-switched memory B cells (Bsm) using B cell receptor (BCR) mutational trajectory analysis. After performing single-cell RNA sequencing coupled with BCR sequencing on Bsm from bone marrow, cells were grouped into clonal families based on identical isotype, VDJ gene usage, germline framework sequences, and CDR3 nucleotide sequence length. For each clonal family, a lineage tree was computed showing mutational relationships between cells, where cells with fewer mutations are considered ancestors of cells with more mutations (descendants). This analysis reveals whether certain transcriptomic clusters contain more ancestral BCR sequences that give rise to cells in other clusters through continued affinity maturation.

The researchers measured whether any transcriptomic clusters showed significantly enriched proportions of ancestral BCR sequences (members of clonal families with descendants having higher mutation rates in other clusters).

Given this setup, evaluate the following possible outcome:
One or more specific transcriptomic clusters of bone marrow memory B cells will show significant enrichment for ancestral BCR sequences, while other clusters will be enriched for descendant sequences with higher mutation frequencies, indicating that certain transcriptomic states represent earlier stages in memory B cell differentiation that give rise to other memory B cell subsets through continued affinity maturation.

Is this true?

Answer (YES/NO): YES